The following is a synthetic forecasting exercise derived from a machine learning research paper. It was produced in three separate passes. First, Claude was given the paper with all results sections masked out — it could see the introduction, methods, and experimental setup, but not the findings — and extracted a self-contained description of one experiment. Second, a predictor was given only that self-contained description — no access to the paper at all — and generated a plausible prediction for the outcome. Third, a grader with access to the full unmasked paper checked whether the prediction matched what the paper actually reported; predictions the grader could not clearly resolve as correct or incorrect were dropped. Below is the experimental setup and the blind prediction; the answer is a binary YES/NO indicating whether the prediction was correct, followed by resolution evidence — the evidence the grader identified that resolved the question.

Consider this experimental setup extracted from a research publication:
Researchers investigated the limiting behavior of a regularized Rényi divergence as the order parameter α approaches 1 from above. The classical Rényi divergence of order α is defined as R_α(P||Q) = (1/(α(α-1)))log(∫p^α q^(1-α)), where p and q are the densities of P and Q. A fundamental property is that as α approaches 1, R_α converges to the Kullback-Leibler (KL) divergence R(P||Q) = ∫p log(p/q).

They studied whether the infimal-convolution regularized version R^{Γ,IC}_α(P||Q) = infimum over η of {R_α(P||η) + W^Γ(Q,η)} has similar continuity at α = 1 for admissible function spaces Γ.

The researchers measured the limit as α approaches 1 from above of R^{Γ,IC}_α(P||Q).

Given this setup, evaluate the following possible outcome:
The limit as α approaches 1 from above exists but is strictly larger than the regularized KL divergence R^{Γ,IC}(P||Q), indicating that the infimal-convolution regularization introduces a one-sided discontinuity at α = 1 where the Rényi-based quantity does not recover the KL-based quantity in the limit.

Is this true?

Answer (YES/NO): NO